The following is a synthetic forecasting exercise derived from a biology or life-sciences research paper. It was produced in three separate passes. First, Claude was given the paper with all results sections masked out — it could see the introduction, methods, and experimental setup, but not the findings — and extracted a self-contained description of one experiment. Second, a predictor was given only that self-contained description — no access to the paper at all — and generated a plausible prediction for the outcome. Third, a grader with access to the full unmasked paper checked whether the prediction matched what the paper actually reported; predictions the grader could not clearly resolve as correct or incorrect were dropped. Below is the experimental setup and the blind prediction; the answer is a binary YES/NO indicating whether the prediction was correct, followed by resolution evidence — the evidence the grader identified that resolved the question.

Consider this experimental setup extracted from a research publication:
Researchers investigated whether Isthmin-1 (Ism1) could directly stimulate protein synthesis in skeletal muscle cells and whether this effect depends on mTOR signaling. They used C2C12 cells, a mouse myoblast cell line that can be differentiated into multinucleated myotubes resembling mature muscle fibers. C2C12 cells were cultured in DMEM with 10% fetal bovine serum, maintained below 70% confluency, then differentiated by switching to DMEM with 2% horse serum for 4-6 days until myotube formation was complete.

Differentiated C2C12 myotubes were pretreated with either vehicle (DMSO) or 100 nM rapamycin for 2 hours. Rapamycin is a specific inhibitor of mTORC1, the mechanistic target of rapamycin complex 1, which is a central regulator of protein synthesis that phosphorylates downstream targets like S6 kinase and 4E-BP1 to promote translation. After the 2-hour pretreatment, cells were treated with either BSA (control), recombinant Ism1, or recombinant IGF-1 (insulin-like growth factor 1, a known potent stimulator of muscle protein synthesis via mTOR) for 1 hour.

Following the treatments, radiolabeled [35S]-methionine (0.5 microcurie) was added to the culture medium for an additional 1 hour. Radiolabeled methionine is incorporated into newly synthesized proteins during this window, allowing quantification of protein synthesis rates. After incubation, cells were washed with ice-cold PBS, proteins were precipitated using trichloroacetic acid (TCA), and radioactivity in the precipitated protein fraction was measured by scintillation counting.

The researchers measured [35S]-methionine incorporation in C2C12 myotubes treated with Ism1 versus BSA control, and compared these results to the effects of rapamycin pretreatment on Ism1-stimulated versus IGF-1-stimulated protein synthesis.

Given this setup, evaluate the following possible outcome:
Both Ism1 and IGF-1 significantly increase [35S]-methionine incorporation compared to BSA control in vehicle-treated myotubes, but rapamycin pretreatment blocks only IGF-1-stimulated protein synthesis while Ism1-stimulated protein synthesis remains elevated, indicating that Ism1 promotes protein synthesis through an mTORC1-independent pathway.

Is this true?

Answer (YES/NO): NO